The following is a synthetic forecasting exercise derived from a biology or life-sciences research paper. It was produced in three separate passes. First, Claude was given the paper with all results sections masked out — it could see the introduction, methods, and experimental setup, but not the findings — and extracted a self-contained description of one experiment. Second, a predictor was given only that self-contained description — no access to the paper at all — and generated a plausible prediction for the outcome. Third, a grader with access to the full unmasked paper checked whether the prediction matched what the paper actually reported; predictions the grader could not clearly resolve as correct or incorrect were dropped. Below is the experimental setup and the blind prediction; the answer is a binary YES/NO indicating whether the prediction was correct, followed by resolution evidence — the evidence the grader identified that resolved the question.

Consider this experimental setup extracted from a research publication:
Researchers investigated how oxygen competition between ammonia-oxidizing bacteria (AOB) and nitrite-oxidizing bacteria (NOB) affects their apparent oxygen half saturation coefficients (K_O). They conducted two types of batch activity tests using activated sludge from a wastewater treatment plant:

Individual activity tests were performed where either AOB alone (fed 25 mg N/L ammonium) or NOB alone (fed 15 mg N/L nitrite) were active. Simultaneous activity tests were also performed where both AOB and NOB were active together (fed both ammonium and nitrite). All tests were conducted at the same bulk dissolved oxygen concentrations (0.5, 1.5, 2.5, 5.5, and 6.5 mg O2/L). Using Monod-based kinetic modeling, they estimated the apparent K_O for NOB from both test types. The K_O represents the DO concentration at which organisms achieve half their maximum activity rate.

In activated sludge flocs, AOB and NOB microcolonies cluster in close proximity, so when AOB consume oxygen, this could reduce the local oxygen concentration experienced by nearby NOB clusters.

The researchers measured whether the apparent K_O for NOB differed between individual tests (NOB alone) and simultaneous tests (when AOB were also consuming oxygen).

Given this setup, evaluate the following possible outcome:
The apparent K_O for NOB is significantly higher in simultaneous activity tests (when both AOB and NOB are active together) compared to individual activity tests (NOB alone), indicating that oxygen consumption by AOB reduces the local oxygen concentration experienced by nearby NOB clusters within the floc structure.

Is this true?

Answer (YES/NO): NO